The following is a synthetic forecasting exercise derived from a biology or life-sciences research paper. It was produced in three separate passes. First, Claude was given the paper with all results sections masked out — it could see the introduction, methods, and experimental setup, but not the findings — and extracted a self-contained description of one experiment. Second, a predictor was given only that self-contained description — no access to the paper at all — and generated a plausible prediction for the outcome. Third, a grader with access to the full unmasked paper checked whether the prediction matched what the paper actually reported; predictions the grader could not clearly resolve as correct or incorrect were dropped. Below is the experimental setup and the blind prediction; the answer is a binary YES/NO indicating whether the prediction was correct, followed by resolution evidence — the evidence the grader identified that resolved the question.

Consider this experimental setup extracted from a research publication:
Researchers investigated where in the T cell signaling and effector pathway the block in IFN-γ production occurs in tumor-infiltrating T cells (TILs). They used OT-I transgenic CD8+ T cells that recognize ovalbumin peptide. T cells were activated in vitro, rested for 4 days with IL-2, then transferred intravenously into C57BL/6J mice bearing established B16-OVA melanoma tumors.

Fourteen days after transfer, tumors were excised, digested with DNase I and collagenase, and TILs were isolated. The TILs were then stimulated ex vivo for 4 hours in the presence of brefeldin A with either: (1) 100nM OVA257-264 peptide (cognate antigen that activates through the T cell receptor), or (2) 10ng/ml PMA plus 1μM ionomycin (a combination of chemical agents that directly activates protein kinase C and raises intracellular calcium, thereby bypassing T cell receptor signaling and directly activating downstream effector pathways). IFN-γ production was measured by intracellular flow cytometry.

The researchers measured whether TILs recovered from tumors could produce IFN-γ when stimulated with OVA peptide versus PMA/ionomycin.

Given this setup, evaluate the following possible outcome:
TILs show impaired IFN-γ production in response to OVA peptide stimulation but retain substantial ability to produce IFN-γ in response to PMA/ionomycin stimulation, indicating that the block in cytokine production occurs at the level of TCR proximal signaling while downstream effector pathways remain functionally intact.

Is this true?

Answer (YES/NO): YES